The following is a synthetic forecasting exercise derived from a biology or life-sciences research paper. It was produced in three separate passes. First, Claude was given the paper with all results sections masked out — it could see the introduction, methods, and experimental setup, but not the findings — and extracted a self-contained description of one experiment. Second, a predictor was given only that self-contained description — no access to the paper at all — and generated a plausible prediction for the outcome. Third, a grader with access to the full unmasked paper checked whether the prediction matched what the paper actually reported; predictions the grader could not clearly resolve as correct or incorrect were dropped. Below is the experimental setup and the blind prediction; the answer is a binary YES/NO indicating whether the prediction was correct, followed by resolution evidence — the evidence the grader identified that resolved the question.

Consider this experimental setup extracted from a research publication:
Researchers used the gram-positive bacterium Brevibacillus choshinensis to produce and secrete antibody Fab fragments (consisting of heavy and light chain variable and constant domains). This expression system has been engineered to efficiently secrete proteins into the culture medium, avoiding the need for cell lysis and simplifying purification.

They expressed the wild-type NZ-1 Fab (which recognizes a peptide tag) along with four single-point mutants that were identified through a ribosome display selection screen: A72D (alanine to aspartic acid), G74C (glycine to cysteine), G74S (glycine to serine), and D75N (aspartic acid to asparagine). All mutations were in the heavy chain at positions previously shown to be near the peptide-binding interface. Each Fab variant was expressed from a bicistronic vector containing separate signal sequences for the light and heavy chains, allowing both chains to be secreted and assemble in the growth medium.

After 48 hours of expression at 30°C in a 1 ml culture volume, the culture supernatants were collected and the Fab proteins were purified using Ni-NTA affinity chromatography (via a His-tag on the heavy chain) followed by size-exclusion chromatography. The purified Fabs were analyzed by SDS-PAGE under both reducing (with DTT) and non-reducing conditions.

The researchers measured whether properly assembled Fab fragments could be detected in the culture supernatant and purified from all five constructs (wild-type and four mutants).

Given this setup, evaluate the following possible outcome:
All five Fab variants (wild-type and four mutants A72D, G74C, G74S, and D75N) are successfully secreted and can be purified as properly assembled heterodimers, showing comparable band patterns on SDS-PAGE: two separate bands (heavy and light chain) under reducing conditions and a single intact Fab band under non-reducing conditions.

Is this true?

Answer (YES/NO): NO